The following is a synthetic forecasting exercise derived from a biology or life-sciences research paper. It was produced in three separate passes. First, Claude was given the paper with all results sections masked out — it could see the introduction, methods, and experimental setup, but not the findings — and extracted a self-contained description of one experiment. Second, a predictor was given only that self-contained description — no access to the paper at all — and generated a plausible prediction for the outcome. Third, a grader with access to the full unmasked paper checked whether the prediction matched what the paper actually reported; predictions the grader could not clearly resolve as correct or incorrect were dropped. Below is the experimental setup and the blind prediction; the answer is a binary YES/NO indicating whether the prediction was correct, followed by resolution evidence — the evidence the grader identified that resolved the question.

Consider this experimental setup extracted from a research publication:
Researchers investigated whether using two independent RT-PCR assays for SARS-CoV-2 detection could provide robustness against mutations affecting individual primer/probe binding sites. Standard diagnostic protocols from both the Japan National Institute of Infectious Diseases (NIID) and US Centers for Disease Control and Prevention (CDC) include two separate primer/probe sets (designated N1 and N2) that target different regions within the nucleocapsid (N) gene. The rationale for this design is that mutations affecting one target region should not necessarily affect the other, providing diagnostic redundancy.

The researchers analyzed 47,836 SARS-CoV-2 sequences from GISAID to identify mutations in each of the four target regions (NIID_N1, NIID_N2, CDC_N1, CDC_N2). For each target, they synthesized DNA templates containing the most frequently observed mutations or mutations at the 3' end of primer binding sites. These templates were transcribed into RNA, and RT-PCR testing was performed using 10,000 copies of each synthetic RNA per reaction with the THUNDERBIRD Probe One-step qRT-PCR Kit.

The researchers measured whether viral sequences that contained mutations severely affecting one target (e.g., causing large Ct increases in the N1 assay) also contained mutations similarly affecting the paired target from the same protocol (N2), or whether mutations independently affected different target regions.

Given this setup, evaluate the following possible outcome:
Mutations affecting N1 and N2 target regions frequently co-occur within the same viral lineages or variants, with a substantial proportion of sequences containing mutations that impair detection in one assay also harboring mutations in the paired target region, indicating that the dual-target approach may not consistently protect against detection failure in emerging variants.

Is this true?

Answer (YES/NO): NO